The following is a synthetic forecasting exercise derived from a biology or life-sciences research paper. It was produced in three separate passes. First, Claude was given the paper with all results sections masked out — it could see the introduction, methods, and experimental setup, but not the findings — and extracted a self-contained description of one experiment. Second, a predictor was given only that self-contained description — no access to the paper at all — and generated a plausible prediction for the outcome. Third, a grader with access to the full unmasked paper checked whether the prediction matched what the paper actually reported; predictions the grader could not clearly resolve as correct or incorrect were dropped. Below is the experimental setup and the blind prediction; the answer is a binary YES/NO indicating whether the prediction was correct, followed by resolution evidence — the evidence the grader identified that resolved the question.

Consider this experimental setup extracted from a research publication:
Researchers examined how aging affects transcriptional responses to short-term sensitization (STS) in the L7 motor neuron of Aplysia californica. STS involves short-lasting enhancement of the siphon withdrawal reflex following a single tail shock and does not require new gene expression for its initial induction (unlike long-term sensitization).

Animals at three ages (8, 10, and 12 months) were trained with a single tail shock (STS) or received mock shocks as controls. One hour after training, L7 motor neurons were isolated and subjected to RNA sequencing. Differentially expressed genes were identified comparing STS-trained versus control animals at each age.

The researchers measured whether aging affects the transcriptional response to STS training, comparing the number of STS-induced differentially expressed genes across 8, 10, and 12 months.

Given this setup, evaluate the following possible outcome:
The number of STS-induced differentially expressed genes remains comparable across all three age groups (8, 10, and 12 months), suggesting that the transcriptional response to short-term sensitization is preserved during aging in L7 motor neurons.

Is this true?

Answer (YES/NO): NO